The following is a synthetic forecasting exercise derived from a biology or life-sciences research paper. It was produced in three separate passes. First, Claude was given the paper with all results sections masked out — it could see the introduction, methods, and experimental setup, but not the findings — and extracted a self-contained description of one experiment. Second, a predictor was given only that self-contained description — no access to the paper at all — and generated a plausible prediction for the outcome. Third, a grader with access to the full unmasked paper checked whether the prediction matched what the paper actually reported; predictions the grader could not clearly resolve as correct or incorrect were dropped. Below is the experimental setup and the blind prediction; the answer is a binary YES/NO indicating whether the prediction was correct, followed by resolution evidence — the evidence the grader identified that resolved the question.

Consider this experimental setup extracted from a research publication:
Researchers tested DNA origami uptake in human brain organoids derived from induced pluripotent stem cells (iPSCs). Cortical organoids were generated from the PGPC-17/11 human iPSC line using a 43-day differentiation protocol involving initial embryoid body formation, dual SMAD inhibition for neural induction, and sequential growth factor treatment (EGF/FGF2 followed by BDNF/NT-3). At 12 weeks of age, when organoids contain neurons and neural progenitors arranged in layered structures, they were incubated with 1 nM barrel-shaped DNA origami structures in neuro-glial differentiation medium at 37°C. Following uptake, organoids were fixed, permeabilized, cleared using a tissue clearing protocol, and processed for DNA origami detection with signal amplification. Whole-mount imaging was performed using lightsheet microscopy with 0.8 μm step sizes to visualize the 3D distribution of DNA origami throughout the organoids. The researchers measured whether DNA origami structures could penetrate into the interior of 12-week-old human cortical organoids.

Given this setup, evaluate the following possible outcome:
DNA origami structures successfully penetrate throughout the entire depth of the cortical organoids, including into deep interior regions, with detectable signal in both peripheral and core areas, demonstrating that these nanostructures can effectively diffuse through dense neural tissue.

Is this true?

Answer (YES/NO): NO